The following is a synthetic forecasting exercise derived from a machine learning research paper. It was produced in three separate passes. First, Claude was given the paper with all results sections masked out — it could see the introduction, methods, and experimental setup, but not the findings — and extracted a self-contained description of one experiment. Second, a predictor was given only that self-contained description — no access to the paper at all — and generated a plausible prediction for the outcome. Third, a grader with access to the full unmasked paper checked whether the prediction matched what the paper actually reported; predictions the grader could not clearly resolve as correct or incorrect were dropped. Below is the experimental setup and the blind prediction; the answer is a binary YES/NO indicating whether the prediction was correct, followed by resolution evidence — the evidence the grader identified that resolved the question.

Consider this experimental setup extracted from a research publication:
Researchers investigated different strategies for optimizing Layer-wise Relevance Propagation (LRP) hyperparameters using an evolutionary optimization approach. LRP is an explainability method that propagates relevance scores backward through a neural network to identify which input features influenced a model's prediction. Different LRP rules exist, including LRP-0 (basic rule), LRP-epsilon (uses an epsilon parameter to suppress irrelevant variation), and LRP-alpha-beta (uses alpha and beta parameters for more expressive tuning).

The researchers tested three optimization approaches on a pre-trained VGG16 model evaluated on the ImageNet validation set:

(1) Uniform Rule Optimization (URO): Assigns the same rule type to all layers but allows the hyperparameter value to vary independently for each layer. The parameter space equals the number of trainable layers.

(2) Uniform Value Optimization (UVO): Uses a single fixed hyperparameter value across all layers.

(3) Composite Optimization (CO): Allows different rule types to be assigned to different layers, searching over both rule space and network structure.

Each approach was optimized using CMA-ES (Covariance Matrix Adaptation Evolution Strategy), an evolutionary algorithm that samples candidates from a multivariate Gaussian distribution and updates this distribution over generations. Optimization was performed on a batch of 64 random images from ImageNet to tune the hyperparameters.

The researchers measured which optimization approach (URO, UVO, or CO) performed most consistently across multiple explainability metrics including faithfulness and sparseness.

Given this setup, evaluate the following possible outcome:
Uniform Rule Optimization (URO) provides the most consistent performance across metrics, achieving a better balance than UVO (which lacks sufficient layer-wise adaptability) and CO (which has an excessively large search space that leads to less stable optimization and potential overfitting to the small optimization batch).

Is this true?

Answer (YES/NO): YES